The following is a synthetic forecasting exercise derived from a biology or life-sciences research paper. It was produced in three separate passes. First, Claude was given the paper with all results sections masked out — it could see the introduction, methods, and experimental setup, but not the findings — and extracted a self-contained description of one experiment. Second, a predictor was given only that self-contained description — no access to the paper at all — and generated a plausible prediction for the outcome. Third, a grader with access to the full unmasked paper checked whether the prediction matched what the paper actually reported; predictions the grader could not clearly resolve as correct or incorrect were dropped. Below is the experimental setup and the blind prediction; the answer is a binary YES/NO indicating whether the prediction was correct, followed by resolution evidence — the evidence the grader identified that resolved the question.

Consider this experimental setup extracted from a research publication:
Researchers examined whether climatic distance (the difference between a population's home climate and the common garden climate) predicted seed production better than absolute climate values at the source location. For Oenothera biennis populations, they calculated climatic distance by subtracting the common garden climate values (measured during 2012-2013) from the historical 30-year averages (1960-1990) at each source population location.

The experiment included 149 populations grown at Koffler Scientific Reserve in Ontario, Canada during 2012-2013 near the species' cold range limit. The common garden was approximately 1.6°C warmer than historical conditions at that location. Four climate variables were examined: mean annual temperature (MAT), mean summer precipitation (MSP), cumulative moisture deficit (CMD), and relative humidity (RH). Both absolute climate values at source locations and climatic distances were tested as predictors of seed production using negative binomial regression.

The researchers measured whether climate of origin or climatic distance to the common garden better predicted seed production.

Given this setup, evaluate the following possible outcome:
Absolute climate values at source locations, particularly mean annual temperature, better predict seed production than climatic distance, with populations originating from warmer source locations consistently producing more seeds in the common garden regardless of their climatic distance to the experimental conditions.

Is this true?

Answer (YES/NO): NO